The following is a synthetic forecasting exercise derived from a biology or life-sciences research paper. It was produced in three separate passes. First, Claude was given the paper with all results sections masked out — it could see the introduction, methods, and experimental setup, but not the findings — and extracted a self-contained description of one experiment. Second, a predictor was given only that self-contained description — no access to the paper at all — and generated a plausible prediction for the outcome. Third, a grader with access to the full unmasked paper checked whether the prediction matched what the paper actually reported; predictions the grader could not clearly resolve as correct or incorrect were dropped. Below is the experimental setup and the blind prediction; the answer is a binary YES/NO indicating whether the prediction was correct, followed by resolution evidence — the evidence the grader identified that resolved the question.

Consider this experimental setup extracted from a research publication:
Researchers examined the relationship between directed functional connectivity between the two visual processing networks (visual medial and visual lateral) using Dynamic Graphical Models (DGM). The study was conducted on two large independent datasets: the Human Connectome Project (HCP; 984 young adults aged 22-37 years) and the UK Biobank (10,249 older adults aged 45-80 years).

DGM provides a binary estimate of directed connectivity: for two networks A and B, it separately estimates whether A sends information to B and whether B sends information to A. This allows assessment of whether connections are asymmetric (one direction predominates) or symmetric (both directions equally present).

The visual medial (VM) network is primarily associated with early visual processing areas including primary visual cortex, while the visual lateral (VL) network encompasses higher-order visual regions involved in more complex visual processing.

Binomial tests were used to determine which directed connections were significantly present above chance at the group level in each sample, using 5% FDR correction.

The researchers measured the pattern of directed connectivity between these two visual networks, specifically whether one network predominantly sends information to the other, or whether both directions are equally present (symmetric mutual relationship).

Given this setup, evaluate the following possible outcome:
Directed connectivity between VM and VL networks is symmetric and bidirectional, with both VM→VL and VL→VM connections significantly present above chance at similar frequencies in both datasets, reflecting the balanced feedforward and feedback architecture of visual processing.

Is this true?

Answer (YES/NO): YES